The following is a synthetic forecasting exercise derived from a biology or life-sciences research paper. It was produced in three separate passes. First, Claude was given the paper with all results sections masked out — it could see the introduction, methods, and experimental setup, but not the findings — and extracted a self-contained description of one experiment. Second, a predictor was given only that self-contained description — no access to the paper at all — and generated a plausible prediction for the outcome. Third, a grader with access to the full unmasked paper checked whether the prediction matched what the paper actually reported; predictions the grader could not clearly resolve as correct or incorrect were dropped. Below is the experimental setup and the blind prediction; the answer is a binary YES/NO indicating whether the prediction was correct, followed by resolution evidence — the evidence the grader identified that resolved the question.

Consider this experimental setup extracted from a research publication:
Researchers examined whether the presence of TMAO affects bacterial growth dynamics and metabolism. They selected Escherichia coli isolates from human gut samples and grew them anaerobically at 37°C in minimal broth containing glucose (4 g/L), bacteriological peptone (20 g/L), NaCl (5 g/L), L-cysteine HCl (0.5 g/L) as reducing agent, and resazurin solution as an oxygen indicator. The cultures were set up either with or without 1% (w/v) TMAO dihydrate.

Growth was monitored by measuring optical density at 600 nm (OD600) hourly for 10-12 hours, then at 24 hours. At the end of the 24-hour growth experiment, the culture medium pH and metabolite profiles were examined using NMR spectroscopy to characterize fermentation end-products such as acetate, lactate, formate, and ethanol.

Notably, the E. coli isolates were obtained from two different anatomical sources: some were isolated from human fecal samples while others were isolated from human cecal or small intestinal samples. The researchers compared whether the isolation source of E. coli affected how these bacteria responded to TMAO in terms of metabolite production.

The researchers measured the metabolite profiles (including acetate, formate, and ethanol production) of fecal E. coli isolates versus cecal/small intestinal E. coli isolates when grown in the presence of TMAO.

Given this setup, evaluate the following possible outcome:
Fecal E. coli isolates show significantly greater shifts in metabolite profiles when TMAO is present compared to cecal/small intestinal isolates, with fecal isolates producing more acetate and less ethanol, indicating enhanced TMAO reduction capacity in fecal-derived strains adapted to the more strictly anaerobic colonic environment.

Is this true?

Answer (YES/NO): NO